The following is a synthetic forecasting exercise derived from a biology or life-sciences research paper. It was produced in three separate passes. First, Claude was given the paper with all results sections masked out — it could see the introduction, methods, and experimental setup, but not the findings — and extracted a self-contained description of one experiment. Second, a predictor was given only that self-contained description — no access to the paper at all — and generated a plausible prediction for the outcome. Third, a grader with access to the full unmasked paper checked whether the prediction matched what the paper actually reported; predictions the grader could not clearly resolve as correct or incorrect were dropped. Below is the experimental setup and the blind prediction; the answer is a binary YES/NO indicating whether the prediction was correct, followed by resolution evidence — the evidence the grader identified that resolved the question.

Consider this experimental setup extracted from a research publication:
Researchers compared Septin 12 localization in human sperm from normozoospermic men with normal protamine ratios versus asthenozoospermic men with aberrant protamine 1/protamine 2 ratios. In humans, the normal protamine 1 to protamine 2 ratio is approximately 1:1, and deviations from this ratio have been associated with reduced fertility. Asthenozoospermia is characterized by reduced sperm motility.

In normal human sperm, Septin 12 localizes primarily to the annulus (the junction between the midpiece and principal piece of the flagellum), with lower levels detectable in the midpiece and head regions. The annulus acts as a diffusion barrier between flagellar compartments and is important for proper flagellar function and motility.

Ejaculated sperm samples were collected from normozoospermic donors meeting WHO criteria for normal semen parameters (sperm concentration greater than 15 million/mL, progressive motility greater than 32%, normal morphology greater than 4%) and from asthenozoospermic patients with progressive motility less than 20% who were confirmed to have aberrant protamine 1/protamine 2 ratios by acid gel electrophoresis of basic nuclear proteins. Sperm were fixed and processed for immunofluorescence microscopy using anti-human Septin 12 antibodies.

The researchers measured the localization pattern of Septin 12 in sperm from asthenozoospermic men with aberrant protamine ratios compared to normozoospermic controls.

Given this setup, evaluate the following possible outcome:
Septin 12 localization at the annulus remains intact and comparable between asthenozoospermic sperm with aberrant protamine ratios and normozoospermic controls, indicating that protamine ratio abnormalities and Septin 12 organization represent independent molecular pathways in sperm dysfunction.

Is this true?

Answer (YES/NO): NO